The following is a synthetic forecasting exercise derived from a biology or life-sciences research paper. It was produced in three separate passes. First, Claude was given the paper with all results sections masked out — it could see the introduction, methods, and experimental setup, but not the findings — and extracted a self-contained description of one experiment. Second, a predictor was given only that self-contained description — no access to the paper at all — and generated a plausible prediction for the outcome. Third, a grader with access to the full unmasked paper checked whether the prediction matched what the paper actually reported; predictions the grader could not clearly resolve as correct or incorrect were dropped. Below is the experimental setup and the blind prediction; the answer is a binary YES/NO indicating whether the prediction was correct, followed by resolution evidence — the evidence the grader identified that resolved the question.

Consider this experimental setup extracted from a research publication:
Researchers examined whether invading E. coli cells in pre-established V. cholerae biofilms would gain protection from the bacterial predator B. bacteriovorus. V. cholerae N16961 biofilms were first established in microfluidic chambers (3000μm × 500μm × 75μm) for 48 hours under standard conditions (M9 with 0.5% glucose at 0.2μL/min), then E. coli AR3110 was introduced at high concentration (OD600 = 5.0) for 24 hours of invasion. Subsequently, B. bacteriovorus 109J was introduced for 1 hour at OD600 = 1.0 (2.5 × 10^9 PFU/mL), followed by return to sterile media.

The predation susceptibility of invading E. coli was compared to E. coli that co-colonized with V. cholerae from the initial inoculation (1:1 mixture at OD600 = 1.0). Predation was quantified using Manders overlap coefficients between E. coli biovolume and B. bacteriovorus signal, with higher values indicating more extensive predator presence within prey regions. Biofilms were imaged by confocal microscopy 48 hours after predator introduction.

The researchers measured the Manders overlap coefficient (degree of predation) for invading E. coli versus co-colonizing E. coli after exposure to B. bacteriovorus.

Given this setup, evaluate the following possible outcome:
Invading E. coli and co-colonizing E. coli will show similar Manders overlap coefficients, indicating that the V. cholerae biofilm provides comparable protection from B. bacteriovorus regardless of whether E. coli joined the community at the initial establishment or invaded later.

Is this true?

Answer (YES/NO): NO